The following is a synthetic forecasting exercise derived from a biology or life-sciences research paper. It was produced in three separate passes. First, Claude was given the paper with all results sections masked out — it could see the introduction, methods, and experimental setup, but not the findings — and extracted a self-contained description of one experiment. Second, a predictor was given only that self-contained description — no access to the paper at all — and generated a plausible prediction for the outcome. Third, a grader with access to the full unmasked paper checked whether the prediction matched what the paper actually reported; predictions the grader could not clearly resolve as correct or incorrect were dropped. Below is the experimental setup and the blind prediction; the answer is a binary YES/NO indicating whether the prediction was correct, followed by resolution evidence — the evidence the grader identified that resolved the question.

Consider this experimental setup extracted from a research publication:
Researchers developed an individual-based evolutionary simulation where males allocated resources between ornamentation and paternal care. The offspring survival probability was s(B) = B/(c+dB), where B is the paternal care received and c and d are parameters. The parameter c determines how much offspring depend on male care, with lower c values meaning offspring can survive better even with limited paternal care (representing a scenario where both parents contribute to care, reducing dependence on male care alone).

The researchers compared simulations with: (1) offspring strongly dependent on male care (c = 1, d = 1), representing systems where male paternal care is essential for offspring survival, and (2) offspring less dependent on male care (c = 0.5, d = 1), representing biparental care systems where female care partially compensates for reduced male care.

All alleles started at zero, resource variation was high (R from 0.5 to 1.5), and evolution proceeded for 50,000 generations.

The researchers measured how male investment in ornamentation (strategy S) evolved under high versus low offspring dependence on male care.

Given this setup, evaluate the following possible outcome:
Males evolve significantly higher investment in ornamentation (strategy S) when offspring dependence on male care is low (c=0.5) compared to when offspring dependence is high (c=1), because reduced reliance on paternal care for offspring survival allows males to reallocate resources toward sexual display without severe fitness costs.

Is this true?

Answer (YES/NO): NO